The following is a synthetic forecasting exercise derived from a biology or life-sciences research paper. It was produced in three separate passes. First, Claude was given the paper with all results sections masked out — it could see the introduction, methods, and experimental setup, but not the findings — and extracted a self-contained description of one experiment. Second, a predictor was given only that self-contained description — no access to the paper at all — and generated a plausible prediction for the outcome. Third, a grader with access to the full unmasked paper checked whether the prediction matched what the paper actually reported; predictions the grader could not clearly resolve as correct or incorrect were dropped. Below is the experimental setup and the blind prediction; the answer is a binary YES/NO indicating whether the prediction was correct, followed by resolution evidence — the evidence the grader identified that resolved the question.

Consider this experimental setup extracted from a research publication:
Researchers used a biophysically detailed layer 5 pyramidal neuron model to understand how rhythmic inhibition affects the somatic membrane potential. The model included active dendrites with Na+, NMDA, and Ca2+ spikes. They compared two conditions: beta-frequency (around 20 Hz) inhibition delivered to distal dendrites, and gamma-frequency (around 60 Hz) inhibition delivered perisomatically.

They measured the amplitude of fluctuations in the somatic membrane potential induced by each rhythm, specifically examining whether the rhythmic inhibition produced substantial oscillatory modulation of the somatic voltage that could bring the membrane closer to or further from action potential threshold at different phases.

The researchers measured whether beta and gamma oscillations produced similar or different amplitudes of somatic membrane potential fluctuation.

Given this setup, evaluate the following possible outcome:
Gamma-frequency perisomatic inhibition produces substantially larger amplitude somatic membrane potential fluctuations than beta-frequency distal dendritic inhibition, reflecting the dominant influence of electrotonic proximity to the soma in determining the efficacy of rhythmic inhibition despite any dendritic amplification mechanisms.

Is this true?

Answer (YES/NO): NO